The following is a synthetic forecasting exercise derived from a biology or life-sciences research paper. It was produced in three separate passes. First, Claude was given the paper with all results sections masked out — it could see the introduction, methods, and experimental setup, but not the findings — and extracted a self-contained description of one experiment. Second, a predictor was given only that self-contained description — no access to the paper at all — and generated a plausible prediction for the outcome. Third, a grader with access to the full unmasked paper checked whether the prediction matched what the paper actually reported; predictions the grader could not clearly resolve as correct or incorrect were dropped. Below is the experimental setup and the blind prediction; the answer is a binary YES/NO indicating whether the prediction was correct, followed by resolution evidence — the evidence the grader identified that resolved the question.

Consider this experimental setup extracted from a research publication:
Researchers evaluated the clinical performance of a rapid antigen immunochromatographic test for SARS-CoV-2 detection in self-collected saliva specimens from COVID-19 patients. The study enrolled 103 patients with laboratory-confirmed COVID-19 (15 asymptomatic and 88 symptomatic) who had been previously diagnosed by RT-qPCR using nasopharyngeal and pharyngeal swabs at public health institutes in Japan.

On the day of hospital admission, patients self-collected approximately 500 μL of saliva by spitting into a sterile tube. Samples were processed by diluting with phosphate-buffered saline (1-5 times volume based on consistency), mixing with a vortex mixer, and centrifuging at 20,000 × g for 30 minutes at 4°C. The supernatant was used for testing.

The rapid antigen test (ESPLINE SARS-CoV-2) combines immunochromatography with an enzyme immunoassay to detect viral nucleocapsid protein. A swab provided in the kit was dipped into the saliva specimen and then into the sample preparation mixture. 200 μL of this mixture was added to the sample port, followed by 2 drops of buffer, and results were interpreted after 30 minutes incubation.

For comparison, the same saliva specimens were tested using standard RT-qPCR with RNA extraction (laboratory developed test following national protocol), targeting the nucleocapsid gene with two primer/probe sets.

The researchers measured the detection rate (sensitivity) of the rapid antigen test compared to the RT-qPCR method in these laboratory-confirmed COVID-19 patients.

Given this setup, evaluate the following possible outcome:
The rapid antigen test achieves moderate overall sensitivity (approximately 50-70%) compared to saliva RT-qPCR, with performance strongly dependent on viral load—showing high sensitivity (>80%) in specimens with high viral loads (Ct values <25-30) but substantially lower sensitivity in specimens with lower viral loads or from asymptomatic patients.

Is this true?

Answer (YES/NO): NO